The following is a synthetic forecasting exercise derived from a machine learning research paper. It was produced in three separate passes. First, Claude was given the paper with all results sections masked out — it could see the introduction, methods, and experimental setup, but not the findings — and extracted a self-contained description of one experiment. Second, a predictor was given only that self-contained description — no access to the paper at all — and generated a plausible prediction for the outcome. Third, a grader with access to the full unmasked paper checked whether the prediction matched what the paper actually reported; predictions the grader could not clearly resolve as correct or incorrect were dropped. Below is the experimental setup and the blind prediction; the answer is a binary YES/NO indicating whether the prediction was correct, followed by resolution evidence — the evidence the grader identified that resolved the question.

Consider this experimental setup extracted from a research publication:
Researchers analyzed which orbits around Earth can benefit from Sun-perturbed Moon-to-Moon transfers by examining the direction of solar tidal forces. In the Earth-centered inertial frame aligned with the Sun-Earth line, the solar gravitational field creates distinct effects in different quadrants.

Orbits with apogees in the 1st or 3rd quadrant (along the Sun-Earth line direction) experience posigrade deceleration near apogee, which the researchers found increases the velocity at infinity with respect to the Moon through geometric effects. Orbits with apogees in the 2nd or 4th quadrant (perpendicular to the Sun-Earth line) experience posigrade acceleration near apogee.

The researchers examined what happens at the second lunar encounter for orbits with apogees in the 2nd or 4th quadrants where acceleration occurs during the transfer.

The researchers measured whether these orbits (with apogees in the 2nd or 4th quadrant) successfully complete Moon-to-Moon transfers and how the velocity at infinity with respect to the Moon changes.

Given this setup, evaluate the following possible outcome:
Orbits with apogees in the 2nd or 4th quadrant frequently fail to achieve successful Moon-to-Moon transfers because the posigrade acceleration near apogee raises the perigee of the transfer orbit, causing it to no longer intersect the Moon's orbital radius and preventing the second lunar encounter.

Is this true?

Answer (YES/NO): NO